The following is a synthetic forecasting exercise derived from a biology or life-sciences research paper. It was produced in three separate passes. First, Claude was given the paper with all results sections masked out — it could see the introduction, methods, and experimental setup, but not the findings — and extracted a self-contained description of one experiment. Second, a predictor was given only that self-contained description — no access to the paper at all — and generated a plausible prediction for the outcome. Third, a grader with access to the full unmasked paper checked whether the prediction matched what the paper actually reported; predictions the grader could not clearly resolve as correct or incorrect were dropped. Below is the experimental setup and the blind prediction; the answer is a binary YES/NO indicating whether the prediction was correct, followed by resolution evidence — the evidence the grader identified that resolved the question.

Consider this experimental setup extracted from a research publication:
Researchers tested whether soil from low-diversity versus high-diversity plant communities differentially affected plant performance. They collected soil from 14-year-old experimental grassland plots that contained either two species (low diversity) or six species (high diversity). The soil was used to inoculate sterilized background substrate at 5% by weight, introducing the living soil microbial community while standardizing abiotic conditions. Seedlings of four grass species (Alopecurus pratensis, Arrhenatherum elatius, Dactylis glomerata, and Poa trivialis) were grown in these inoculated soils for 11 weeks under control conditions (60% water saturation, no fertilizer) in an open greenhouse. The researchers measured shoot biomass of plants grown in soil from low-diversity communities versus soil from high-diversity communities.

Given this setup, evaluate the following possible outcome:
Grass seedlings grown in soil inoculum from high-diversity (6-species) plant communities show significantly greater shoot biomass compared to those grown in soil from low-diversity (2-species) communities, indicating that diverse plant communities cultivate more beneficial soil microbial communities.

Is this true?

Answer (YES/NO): NO